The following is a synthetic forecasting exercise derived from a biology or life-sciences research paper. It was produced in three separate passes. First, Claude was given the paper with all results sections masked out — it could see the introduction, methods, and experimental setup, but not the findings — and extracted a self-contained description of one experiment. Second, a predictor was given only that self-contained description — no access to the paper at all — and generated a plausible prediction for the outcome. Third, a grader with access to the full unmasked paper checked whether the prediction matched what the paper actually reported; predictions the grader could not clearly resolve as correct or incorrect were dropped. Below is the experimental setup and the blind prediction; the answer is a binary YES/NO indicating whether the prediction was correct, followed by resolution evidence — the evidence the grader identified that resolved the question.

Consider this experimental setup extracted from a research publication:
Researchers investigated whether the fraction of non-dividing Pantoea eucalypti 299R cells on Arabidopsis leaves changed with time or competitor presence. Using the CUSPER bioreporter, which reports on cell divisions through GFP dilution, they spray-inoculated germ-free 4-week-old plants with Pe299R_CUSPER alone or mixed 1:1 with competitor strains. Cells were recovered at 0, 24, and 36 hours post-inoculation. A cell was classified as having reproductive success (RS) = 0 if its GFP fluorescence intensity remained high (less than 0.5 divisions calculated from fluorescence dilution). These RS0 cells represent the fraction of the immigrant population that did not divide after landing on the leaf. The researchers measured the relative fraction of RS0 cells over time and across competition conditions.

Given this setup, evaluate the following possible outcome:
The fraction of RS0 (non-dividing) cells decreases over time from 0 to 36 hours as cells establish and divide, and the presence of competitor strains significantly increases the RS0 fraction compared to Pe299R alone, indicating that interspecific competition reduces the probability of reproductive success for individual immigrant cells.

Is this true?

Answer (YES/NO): NO